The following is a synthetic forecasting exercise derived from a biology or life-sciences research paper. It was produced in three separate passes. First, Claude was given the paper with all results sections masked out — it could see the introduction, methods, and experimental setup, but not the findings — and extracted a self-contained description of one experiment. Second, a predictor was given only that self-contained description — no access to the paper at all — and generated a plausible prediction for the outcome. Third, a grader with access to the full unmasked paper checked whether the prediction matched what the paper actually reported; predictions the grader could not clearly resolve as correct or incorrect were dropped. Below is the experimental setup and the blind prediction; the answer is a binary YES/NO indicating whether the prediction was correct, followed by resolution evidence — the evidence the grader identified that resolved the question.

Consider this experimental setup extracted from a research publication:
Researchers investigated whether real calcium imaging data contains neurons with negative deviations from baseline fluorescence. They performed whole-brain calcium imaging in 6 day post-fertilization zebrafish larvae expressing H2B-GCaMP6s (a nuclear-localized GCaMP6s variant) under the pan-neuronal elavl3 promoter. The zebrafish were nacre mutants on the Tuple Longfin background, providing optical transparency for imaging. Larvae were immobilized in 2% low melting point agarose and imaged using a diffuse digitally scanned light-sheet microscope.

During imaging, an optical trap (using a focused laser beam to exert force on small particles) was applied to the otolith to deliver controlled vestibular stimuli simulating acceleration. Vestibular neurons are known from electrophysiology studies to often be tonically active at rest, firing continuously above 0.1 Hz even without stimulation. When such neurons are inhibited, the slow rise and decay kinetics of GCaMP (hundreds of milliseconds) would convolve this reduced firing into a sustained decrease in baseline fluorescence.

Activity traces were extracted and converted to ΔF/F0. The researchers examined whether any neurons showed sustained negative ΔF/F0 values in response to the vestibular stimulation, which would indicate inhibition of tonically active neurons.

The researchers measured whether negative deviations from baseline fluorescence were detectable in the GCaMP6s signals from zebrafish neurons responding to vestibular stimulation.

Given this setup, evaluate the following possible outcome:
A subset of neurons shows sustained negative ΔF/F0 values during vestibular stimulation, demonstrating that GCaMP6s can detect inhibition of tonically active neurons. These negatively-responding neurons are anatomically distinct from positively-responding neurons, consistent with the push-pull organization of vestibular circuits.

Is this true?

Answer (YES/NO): NO